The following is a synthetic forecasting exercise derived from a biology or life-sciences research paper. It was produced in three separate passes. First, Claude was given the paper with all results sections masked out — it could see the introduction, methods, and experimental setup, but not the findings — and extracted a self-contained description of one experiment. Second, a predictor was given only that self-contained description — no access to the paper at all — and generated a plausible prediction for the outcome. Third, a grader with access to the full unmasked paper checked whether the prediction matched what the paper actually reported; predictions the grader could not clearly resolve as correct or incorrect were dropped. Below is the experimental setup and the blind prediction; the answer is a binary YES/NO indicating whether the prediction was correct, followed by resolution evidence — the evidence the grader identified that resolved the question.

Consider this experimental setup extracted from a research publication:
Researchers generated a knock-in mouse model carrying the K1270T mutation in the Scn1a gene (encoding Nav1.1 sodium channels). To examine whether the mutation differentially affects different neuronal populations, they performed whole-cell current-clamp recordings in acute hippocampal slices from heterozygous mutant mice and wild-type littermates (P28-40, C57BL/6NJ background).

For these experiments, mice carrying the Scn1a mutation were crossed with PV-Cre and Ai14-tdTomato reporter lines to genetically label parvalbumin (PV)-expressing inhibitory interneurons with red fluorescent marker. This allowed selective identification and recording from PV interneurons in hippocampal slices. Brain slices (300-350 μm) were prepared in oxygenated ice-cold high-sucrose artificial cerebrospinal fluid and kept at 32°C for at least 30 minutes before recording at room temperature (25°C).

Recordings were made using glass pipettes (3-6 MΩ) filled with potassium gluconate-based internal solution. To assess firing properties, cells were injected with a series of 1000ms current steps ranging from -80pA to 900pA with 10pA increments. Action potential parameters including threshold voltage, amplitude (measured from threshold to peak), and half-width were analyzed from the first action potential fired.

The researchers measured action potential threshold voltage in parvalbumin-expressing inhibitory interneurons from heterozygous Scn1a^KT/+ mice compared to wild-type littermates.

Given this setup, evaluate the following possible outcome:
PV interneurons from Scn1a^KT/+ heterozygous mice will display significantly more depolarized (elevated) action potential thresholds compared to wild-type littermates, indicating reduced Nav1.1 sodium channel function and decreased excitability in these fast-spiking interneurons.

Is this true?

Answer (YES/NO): YES